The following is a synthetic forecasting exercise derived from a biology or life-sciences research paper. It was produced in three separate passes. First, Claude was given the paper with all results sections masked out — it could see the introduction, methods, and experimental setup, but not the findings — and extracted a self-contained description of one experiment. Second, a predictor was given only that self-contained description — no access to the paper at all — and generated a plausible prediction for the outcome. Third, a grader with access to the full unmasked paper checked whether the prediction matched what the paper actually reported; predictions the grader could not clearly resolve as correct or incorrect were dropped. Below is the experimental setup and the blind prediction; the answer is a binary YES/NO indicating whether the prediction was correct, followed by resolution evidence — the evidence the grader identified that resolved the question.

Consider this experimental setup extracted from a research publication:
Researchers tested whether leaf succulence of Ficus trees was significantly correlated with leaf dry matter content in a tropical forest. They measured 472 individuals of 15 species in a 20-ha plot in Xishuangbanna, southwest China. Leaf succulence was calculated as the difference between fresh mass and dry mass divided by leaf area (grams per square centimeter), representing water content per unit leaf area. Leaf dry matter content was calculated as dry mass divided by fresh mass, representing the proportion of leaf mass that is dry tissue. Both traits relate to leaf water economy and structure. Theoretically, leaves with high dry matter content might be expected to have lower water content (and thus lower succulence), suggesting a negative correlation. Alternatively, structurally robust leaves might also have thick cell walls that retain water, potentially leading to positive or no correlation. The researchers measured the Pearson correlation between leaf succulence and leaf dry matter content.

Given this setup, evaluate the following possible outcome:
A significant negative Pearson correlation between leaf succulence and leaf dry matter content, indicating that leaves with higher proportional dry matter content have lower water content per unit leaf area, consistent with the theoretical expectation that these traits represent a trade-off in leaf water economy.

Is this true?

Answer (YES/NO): NO